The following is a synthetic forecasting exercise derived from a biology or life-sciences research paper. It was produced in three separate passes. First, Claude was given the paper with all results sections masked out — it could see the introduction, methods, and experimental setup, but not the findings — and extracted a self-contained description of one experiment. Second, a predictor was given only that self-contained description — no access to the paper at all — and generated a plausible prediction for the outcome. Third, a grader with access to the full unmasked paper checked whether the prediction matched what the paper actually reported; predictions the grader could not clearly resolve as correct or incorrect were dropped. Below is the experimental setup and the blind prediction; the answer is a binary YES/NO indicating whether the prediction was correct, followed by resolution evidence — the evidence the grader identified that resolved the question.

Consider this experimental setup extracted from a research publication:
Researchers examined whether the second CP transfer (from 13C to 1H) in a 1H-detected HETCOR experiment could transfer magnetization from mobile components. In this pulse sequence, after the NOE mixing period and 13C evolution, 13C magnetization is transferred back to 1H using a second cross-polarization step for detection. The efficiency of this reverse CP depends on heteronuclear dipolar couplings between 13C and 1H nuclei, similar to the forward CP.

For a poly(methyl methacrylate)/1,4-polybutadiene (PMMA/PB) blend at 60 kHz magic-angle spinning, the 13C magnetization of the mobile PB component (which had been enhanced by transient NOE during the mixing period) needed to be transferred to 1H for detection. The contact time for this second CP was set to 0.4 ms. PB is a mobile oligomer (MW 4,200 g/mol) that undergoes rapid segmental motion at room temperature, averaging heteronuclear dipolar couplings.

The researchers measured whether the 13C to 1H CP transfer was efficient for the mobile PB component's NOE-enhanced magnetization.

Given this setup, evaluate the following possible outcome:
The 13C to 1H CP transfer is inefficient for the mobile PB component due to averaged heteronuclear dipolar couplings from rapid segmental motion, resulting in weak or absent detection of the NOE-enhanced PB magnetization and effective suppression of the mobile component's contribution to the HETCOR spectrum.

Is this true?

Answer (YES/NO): YES